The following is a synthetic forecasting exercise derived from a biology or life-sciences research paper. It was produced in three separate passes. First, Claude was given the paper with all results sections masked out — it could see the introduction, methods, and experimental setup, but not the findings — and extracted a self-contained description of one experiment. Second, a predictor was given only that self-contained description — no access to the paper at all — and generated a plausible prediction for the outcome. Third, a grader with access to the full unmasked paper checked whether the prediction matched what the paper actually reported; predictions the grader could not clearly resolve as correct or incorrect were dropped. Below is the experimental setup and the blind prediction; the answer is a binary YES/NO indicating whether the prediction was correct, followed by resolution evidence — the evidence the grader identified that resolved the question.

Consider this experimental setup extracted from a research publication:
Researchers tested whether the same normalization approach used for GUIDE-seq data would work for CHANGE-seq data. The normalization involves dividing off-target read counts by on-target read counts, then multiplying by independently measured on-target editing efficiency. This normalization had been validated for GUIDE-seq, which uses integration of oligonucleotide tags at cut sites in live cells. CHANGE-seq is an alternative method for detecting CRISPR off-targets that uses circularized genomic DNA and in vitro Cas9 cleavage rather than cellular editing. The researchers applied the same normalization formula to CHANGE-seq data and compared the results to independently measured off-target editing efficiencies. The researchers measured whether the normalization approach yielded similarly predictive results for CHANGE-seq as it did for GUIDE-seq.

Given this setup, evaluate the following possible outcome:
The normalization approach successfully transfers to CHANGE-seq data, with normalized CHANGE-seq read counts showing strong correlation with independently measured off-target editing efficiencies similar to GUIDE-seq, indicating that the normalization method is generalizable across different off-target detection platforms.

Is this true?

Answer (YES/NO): NO